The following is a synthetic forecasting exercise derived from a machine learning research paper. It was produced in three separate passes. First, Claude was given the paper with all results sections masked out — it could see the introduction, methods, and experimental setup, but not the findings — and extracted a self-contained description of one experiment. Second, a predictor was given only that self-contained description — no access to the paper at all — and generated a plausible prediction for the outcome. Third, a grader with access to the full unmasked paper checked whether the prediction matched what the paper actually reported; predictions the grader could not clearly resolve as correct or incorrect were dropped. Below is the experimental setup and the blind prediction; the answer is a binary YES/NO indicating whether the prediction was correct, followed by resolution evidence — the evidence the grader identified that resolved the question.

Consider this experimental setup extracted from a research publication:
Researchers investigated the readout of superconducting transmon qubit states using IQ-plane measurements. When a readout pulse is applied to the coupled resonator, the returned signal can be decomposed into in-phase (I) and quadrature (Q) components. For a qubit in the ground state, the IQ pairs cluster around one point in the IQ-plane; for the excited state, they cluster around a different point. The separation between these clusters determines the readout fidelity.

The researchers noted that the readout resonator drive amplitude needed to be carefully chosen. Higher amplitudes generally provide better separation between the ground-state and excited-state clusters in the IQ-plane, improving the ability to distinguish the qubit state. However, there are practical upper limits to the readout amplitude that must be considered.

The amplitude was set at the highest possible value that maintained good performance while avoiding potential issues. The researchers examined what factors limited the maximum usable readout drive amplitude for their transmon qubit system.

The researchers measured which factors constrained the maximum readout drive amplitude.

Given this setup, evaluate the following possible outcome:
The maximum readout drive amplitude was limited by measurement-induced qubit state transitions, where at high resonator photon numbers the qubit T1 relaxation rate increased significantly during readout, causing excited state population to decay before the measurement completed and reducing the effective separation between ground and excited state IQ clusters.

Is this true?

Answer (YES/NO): NO